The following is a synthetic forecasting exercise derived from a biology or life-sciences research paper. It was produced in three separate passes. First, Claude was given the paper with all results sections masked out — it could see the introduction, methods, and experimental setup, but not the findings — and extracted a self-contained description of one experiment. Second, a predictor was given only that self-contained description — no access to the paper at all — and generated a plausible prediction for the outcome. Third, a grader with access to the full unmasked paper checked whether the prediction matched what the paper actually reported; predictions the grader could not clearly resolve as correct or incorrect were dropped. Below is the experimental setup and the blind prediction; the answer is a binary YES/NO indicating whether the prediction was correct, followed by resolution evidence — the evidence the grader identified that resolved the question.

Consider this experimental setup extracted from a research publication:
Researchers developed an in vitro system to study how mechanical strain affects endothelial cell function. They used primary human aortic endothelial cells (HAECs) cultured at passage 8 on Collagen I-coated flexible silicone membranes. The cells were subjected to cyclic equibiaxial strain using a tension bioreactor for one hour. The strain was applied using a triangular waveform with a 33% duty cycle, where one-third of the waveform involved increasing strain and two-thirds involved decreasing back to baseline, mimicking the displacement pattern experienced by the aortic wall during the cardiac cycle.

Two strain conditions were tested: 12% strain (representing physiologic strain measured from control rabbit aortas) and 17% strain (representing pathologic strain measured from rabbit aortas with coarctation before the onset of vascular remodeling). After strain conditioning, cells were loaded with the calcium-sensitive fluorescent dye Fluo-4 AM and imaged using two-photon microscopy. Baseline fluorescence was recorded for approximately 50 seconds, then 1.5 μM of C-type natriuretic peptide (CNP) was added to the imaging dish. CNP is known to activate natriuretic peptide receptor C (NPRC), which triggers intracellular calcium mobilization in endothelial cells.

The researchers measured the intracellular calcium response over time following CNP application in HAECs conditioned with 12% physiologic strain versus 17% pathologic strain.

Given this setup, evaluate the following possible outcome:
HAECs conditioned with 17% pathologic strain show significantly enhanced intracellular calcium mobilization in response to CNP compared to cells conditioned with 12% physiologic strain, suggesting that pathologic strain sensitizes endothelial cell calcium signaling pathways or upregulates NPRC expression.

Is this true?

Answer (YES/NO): NO